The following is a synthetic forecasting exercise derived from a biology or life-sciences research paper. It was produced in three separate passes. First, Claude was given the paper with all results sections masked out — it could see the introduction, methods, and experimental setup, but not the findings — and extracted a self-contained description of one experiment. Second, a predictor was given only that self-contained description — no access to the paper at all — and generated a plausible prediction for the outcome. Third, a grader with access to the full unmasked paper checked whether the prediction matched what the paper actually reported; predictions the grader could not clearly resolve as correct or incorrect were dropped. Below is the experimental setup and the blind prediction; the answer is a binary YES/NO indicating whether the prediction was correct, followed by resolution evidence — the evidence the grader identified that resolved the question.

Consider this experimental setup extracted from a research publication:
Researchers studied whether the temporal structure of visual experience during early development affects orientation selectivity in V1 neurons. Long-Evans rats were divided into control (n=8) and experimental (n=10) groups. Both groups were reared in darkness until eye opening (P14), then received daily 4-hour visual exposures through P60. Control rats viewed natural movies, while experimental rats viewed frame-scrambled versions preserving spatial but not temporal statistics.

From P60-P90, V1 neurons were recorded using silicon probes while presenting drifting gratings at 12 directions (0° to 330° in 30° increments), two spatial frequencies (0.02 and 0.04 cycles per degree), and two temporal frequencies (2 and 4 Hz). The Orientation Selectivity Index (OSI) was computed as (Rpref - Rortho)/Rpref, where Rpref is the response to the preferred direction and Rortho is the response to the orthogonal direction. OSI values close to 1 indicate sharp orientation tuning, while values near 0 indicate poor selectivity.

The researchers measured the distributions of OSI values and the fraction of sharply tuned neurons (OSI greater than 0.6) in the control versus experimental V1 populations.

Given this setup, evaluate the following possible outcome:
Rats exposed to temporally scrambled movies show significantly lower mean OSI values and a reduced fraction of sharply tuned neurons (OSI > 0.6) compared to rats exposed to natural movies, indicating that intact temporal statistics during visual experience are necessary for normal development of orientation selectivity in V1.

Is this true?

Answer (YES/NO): NO